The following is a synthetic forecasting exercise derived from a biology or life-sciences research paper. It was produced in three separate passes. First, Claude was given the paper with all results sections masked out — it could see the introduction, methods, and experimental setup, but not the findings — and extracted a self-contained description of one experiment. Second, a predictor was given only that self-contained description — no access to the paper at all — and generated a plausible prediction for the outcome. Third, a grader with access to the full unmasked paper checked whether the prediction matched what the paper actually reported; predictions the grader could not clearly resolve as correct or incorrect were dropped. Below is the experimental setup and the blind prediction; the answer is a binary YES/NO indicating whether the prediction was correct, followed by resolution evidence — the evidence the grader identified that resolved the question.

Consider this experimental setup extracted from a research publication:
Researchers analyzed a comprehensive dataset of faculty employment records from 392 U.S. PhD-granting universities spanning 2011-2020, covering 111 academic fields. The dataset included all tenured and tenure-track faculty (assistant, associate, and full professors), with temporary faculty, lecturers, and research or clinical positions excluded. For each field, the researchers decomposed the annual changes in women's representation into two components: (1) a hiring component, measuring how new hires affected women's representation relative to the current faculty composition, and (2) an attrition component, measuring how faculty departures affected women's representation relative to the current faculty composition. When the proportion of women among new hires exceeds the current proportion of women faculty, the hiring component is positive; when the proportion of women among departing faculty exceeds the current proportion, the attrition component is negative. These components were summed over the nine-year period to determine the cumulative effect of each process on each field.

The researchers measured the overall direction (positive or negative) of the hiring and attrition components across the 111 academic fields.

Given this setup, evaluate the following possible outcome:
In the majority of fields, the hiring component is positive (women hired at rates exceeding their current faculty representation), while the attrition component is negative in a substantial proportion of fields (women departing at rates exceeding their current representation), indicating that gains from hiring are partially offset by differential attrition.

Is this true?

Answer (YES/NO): NO